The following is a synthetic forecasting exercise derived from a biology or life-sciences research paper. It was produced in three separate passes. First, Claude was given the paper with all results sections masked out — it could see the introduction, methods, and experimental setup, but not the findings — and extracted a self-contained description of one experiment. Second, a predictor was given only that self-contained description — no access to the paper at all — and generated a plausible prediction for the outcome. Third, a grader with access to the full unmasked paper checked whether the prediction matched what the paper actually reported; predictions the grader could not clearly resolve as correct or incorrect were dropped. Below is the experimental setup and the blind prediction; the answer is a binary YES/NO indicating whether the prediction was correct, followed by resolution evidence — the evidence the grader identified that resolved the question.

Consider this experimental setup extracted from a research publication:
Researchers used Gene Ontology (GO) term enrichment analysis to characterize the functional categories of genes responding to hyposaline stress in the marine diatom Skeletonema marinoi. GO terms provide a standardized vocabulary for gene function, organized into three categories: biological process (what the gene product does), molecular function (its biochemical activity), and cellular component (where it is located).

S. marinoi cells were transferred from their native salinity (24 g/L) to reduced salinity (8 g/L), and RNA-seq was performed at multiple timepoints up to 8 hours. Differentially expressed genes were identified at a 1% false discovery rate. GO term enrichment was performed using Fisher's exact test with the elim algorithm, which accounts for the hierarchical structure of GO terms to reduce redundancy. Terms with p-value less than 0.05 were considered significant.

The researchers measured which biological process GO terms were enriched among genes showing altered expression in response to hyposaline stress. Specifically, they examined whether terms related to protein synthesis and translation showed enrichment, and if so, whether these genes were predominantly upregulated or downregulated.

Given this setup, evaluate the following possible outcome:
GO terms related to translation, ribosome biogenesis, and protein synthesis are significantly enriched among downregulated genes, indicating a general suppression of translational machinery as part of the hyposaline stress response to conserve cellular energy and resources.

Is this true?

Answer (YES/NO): NO